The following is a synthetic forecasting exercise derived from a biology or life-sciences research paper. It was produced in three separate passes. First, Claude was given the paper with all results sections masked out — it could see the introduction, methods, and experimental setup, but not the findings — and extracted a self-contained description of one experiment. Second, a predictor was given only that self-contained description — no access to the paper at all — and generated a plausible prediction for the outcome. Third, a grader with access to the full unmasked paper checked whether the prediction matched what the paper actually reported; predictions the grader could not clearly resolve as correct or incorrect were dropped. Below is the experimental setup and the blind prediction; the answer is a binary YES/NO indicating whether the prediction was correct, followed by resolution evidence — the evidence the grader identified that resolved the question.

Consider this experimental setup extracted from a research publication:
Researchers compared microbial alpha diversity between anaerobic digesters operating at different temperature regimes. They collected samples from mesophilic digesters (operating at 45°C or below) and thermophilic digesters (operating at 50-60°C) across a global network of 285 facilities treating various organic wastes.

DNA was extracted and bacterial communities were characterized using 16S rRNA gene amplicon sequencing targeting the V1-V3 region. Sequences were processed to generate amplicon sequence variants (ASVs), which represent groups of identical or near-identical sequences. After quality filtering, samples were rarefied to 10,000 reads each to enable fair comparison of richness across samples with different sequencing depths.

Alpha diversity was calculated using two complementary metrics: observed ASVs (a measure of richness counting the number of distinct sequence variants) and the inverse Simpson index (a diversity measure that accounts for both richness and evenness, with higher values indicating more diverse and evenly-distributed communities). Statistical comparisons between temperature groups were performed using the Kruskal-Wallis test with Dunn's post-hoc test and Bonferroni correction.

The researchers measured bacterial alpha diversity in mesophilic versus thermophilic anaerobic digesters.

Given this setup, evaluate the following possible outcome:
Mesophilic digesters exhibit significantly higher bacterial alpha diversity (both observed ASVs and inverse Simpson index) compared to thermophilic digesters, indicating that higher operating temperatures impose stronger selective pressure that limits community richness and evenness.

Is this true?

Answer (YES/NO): YES